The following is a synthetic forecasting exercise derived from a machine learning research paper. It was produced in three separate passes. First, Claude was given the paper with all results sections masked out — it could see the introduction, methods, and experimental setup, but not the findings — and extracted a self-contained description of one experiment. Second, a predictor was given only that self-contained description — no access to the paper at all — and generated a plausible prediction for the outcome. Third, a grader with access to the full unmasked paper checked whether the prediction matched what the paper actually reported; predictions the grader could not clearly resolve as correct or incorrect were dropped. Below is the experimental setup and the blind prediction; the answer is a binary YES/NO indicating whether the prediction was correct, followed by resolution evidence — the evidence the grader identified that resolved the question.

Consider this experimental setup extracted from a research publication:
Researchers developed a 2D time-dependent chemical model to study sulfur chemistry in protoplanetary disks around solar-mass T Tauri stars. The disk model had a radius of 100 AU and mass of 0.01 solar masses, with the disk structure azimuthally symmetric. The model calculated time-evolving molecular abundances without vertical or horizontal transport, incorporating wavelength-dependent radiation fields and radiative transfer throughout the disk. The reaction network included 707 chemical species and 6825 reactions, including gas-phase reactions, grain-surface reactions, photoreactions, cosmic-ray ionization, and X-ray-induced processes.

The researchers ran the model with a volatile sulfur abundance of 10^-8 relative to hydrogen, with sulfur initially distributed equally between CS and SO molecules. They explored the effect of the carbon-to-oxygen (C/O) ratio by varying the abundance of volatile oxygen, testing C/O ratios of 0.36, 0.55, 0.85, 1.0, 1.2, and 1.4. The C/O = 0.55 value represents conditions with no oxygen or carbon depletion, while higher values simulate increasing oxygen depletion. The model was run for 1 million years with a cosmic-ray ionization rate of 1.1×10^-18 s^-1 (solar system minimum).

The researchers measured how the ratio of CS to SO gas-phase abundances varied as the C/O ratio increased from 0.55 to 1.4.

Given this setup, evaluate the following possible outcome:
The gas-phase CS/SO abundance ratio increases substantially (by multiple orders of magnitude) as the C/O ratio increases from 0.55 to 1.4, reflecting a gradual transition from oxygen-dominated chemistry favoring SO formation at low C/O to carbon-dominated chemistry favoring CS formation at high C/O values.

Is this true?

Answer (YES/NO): YES